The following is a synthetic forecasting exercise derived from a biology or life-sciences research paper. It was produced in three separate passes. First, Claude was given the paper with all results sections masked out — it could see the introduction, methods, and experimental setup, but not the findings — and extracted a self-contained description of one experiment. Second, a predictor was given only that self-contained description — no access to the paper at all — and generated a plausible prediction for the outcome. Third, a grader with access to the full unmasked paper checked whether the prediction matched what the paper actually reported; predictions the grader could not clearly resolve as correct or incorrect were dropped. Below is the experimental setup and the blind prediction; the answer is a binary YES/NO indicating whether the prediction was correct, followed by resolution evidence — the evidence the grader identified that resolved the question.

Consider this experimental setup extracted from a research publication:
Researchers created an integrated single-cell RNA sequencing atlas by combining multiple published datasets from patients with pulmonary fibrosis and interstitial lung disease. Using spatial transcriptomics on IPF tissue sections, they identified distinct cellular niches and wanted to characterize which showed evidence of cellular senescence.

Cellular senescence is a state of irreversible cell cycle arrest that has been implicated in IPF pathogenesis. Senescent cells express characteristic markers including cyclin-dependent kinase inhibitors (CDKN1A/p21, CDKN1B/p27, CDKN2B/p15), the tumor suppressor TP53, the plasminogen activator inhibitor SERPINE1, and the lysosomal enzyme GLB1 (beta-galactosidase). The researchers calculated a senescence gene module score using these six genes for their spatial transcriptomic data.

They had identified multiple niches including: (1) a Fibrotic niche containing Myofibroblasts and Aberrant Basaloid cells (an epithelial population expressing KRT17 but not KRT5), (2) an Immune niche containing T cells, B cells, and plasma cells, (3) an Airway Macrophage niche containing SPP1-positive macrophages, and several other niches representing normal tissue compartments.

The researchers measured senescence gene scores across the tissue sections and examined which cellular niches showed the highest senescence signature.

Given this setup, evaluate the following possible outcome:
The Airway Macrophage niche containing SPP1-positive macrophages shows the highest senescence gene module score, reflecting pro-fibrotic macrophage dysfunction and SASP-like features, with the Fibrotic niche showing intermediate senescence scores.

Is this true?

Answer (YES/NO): NO